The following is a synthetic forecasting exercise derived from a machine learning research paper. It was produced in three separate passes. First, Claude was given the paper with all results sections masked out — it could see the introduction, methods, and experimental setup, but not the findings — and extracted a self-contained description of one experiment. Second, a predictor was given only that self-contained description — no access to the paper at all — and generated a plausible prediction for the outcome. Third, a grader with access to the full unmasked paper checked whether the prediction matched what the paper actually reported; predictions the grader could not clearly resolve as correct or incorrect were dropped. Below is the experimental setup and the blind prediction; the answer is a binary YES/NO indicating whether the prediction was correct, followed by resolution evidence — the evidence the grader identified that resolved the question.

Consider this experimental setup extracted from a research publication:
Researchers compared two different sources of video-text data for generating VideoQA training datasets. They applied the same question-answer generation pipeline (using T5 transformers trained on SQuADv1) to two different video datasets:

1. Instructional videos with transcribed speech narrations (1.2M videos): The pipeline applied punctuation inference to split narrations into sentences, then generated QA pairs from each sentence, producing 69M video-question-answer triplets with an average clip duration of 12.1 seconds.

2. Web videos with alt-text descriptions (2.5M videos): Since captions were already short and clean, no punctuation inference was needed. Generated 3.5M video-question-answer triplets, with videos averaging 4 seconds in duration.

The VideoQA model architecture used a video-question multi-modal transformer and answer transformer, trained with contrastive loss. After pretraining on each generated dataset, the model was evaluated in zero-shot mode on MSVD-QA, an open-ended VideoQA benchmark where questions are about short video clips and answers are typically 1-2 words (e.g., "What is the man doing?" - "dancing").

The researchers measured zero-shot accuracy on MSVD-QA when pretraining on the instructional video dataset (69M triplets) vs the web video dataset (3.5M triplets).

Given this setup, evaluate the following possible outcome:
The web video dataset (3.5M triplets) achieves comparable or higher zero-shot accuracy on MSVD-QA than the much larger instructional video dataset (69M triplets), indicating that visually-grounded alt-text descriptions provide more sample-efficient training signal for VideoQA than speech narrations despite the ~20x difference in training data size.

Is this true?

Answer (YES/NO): YES